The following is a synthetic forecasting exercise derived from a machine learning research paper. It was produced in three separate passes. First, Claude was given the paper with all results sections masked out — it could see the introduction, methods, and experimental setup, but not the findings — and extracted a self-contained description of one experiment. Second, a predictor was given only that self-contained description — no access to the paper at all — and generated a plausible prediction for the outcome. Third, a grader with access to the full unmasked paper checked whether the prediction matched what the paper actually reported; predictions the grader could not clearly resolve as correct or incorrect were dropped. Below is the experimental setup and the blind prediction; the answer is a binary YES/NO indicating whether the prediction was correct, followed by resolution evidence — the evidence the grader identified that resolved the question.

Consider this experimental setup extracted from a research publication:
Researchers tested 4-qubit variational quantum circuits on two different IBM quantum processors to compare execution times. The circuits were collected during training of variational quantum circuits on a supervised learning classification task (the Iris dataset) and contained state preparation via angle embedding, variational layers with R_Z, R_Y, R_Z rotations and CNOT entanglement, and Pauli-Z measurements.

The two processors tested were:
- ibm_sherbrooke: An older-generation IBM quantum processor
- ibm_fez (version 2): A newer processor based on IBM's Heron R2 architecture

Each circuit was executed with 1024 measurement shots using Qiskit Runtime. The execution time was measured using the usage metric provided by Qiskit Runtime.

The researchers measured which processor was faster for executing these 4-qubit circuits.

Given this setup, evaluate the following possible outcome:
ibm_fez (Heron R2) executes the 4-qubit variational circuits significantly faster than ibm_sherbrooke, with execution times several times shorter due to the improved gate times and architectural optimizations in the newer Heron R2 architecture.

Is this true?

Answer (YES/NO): NO